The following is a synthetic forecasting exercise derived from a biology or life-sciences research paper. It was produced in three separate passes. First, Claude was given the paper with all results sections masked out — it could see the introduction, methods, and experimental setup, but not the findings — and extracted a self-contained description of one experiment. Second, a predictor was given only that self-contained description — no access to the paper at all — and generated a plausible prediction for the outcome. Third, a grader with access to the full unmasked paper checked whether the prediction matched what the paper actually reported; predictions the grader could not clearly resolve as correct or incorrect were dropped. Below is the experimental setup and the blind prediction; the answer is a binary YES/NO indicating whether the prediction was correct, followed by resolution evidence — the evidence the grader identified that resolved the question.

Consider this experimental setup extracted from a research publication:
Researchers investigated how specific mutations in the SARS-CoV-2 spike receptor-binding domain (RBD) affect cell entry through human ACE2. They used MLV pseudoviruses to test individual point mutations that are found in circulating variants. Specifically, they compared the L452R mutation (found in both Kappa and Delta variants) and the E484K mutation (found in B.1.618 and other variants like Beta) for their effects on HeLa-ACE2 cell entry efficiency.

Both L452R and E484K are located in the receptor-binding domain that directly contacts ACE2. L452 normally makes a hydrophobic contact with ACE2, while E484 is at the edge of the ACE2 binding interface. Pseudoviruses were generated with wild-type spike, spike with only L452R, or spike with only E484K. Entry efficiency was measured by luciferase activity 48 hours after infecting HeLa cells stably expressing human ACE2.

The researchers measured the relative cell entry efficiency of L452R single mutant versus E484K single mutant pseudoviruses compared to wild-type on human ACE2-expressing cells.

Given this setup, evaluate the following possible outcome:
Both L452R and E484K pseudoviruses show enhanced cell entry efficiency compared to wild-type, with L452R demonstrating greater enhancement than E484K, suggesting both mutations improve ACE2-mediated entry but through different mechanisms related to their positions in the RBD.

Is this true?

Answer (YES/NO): NO